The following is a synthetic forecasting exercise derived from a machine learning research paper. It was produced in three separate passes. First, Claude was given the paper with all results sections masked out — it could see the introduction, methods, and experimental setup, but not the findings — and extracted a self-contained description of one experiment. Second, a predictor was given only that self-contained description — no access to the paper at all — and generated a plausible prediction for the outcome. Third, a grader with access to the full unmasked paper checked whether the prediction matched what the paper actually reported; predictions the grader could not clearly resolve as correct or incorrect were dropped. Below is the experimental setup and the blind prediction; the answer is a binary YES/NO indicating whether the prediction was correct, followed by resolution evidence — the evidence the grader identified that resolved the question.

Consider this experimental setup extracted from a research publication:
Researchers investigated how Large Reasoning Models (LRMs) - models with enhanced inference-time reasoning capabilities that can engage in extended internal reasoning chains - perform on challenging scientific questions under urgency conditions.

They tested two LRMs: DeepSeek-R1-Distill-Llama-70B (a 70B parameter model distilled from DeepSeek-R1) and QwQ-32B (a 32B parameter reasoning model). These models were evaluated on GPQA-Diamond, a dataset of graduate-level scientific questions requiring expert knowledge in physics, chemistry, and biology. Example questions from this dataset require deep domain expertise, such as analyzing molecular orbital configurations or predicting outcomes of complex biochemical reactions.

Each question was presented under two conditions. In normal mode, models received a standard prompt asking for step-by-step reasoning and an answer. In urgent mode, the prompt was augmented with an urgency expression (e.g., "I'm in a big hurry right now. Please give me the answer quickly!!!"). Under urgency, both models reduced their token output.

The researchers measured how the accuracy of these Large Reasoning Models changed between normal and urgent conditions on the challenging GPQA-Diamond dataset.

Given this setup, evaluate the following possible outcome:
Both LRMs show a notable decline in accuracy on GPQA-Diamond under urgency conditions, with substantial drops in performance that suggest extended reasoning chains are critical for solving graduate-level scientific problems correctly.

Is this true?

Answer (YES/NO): NO